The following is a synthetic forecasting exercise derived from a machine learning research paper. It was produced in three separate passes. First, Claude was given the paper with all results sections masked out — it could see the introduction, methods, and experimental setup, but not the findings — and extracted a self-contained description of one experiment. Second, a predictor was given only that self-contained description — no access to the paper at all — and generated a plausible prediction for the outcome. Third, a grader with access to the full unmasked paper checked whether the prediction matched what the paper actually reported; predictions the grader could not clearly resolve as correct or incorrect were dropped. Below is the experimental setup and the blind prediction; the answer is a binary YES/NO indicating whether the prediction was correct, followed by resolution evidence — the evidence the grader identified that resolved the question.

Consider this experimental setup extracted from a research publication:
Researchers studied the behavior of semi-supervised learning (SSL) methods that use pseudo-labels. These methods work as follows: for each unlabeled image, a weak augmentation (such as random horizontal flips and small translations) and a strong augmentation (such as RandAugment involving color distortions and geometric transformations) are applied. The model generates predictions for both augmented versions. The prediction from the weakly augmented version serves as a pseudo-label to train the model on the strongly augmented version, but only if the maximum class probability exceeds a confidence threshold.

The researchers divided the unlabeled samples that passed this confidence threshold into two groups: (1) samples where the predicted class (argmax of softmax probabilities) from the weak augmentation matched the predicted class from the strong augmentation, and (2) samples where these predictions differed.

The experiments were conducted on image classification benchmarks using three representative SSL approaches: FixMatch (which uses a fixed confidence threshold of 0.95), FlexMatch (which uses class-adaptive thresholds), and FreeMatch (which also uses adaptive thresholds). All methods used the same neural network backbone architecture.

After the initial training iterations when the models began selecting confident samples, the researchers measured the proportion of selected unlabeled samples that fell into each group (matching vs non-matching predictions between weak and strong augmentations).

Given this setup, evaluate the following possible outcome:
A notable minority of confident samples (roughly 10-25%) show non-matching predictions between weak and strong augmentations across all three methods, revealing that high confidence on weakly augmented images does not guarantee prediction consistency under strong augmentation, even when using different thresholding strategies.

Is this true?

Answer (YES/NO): NO